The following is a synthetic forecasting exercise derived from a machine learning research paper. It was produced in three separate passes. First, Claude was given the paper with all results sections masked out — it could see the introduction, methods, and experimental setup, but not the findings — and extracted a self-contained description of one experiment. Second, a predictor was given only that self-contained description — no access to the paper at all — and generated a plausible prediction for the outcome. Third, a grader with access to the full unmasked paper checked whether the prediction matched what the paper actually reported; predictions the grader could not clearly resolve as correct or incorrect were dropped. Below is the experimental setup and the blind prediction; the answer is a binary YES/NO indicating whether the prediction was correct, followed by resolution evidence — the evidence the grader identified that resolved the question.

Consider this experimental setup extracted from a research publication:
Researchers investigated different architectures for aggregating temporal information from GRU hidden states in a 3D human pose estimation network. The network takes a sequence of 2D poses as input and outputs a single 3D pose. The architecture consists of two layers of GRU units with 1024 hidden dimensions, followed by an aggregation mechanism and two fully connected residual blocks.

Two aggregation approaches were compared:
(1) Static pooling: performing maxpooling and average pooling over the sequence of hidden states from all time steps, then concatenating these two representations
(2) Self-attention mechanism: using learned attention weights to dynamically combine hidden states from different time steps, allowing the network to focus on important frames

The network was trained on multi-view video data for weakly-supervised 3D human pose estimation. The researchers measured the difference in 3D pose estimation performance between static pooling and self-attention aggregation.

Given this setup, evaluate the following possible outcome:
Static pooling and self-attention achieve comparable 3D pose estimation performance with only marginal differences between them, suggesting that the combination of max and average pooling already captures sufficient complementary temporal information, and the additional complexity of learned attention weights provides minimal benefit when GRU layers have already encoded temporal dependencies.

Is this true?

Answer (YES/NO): YES